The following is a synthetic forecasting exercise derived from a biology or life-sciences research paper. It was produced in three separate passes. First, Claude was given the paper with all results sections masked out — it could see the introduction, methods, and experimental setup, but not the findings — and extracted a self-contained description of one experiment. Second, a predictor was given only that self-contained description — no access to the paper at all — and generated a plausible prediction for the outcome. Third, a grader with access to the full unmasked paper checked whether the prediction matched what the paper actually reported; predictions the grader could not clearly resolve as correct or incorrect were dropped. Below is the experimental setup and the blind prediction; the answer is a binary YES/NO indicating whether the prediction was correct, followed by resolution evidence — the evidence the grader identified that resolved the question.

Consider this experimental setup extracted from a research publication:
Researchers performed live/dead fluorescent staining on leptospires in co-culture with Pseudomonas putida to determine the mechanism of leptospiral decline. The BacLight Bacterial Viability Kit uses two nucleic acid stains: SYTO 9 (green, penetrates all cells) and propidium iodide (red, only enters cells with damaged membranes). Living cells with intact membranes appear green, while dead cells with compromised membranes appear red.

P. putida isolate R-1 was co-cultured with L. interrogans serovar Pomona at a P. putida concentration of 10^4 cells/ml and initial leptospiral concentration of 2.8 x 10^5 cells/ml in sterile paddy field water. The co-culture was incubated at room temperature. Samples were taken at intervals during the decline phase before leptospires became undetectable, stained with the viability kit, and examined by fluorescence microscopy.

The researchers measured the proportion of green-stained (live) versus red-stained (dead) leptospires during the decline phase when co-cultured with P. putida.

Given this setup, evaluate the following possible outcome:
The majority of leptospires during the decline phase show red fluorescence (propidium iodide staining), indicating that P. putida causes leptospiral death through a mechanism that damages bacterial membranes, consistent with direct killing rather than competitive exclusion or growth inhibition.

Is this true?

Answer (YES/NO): YES